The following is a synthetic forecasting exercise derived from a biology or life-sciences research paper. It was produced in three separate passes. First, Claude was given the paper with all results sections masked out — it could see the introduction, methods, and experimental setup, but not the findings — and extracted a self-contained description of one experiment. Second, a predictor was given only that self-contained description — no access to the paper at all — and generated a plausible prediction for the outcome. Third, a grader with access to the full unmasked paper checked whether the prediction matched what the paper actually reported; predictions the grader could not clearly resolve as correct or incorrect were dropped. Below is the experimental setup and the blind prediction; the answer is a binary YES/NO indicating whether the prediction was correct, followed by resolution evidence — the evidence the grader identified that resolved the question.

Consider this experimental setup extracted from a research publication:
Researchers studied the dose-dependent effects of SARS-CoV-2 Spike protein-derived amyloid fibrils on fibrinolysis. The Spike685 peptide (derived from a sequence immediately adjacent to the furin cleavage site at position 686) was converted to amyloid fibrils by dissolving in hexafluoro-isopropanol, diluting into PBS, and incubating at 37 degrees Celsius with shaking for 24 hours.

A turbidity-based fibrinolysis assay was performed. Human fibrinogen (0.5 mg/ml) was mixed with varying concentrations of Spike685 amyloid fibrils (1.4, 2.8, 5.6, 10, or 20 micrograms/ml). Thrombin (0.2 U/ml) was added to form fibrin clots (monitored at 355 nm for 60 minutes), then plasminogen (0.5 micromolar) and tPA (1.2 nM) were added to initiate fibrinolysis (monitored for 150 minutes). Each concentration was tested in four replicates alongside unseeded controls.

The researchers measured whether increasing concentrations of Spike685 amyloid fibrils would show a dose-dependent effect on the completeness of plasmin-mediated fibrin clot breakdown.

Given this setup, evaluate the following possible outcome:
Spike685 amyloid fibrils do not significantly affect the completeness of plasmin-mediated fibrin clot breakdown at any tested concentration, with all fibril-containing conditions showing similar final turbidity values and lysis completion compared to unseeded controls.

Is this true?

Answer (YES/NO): NO